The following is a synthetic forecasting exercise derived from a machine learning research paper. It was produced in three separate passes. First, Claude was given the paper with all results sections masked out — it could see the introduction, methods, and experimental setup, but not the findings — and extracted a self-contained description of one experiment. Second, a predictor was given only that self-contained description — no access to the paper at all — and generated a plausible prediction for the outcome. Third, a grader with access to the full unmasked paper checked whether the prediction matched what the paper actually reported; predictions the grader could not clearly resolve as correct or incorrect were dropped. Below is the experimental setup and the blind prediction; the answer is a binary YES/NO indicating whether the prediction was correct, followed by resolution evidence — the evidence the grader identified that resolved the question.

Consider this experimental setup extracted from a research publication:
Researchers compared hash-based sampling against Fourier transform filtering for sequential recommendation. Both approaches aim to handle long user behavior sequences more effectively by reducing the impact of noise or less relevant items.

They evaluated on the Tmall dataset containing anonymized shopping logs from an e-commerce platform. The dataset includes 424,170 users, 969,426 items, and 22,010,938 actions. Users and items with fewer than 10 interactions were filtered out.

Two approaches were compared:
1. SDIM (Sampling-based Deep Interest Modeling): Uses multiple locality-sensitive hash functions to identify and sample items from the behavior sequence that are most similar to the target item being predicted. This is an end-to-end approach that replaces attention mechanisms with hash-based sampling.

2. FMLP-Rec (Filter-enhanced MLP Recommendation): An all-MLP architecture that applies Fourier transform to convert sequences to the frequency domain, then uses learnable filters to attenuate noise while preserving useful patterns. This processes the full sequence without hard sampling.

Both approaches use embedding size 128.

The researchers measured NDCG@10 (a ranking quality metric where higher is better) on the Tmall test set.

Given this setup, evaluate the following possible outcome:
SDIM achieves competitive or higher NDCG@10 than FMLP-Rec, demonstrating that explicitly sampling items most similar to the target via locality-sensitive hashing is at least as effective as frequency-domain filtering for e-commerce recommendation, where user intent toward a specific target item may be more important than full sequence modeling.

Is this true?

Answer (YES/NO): NO